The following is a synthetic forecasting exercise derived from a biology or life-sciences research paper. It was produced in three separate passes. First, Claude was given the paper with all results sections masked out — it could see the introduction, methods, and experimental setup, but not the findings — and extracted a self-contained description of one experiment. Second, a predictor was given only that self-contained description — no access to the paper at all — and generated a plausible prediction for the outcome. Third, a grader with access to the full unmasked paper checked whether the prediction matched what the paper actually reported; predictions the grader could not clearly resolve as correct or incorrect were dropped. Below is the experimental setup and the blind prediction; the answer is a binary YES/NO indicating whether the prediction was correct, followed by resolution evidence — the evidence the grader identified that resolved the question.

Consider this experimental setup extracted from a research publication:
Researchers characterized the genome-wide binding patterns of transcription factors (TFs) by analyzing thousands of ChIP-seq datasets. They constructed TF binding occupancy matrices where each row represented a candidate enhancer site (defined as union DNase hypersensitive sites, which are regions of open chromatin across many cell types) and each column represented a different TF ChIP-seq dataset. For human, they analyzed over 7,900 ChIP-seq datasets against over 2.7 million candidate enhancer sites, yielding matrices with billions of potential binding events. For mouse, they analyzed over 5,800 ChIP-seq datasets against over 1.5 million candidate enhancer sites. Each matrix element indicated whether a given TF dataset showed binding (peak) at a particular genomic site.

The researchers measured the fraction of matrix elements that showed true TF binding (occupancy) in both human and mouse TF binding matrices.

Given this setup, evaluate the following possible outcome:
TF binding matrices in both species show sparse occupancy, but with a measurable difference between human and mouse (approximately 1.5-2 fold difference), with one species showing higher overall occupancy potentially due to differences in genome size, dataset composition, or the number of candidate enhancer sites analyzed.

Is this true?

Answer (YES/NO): YES